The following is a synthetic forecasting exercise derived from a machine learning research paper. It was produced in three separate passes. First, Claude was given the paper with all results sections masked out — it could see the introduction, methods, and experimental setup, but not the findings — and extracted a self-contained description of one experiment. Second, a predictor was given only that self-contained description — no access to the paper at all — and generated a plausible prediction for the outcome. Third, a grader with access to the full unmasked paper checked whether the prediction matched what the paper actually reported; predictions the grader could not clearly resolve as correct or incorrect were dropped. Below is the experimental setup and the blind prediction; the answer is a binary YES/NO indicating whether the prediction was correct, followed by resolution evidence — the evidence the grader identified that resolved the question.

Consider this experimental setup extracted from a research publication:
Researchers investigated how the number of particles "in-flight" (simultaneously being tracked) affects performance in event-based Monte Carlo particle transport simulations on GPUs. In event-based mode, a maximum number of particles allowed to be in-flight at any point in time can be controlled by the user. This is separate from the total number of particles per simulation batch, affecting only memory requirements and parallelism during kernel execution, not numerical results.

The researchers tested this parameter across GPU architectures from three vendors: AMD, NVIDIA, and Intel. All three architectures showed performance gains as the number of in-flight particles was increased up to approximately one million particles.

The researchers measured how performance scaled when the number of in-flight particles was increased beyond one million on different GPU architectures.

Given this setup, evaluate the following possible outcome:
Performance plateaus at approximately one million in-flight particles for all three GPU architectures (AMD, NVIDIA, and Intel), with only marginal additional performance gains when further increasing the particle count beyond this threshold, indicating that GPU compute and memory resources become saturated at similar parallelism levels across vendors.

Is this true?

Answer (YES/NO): NO